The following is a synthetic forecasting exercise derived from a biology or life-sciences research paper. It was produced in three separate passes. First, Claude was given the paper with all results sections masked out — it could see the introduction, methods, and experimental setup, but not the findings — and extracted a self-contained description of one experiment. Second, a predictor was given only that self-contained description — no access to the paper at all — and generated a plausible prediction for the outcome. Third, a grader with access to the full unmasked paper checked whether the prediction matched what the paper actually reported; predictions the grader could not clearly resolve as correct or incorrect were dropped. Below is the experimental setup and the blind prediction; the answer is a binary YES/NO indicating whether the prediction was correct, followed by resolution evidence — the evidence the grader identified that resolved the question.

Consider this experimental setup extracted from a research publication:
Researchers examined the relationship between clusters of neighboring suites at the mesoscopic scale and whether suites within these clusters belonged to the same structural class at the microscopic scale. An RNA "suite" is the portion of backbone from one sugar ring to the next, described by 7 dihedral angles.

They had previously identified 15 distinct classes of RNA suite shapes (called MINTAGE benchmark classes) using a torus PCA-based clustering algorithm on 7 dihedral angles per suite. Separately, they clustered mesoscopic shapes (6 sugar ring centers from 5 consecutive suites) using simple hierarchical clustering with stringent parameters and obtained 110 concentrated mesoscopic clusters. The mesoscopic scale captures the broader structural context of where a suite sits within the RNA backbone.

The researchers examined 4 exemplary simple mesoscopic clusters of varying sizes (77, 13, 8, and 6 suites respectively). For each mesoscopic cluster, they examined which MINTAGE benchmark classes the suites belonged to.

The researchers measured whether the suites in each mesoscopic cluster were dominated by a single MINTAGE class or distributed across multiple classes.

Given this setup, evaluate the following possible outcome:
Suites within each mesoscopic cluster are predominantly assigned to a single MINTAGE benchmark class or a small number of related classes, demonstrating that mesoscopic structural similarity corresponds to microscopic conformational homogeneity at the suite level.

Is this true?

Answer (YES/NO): YES